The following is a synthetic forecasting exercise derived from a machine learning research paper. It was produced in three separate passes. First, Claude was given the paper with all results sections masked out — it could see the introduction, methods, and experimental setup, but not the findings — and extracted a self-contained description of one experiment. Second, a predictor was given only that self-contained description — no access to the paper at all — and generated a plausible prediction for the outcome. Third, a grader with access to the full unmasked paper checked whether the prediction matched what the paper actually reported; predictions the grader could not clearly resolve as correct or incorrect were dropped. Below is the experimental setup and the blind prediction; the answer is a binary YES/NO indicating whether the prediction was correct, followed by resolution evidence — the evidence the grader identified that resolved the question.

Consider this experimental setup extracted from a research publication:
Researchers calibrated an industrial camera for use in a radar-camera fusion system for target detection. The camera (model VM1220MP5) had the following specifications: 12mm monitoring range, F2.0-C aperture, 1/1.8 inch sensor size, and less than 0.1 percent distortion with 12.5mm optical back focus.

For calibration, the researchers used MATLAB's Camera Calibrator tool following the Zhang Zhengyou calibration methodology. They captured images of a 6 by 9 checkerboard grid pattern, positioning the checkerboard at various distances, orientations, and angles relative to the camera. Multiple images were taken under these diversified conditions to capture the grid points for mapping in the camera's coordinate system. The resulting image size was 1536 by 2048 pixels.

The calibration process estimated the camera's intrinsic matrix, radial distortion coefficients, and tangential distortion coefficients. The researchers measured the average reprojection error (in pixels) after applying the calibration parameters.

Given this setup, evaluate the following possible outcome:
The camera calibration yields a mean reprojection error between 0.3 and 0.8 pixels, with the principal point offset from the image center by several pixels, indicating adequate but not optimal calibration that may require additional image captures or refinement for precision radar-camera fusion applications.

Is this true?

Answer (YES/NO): NO